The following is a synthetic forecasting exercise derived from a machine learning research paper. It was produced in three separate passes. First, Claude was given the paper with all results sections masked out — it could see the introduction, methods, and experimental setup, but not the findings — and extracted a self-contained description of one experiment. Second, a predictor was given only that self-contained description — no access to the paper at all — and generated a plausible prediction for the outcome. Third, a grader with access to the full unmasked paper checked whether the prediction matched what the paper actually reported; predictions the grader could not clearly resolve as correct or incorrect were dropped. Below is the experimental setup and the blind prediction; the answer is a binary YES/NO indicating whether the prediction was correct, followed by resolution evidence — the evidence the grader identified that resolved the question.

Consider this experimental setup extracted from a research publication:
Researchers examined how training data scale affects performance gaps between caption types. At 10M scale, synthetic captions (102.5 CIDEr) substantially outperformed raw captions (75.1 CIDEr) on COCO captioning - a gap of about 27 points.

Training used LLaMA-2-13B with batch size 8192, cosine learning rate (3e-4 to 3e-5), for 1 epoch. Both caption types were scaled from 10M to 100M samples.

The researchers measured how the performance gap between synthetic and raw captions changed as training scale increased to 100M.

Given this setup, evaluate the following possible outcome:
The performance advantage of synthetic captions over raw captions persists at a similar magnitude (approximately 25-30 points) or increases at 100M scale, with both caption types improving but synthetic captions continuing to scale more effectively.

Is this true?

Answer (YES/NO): NO